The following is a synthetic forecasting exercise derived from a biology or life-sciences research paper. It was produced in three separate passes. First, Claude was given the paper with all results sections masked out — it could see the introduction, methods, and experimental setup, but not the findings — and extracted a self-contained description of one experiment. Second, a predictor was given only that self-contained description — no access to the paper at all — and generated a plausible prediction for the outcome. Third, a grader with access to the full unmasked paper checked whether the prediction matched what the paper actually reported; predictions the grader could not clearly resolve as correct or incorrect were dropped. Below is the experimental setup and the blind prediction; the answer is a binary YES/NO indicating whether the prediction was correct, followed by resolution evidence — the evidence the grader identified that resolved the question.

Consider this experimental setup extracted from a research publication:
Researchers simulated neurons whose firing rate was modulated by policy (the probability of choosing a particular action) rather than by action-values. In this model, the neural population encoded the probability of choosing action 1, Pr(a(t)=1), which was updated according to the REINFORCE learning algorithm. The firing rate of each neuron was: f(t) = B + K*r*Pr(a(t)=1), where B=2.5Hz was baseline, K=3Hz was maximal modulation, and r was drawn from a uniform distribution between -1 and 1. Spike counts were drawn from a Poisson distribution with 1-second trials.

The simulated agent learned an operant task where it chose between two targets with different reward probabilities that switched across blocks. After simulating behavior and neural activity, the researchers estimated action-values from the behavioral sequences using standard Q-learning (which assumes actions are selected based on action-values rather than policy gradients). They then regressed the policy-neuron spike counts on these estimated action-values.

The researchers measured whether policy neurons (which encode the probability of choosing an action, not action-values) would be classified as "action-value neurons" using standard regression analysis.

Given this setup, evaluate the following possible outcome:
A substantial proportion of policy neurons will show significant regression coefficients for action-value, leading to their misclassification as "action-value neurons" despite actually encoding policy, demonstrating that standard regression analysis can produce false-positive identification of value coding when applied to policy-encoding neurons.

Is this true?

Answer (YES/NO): YES